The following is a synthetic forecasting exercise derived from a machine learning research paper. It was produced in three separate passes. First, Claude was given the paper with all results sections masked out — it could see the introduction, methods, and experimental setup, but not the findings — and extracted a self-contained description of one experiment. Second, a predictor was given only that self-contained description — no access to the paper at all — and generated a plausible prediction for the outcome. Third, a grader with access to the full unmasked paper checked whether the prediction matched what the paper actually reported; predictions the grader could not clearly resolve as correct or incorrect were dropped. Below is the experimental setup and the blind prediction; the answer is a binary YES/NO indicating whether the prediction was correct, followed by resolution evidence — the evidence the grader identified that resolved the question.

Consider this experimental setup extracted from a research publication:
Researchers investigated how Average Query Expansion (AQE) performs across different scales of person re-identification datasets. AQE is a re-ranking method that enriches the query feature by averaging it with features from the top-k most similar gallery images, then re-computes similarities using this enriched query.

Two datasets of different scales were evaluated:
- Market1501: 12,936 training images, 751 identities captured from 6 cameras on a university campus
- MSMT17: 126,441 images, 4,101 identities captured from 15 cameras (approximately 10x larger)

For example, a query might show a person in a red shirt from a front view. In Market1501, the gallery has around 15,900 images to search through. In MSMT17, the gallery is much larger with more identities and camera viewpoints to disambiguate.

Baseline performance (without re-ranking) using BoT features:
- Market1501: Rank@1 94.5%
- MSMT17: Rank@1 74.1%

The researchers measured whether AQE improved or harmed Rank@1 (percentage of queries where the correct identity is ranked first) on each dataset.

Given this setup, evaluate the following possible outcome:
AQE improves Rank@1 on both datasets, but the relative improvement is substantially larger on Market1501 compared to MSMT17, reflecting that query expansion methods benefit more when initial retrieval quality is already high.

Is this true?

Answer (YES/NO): NO